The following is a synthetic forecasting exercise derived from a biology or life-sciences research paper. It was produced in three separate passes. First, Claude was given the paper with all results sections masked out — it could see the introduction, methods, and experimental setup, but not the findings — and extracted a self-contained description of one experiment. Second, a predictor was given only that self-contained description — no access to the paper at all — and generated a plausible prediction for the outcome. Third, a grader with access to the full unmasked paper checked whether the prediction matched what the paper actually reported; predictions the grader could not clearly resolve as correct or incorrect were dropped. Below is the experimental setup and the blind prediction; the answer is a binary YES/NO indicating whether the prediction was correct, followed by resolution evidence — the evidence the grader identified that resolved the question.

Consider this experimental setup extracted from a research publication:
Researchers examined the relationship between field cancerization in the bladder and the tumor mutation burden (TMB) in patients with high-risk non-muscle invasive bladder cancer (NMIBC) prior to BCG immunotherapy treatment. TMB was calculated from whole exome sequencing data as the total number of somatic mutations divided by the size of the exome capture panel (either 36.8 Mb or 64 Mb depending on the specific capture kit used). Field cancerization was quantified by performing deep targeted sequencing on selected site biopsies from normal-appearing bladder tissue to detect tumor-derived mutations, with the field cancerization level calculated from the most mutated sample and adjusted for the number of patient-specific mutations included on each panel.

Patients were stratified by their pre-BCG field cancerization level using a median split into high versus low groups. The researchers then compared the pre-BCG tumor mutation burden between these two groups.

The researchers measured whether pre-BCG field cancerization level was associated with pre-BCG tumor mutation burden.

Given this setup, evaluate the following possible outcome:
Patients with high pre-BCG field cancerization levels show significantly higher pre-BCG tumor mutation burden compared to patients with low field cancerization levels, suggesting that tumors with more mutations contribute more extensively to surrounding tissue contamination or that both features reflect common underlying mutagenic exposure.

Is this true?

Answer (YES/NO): YES